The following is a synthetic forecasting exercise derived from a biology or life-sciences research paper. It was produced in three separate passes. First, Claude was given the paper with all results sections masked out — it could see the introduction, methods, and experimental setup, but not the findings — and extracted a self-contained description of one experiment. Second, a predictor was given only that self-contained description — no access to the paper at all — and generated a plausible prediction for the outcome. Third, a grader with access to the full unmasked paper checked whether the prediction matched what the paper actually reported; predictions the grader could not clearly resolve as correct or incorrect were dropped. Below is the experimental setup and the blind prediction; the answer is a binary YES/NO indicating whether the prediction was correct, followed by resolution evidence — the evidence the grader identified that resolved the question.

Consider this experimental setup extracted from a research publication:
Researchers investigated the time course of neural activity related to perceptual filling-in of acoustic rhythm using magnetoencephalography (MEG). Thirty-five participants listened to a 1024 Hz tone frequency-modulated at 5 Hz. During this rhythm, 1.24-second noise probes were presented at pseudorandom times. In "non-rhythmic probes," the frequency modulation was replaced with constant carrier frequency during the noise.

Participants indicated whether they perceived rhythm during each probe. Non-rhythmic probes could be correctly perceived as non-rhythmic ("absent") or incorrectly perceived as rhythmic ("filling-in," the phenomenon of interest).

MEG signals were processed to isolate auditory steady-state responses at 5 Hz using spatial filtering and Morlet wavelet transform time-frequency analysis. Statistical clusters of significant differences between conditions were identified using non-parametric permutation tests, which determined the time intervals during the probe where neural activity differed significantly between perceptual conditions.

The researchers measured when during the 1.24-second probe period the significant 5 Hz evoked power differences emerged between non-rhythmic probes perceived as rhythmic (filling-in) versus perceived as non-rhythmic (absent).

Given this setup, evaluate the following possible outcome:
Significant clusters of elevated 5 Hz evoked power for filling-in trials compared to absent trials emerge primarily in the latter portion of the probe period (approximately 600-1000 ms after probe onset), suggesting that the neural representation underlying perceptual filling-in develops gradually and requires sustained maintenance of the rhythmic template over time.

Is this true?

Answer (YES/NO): NO